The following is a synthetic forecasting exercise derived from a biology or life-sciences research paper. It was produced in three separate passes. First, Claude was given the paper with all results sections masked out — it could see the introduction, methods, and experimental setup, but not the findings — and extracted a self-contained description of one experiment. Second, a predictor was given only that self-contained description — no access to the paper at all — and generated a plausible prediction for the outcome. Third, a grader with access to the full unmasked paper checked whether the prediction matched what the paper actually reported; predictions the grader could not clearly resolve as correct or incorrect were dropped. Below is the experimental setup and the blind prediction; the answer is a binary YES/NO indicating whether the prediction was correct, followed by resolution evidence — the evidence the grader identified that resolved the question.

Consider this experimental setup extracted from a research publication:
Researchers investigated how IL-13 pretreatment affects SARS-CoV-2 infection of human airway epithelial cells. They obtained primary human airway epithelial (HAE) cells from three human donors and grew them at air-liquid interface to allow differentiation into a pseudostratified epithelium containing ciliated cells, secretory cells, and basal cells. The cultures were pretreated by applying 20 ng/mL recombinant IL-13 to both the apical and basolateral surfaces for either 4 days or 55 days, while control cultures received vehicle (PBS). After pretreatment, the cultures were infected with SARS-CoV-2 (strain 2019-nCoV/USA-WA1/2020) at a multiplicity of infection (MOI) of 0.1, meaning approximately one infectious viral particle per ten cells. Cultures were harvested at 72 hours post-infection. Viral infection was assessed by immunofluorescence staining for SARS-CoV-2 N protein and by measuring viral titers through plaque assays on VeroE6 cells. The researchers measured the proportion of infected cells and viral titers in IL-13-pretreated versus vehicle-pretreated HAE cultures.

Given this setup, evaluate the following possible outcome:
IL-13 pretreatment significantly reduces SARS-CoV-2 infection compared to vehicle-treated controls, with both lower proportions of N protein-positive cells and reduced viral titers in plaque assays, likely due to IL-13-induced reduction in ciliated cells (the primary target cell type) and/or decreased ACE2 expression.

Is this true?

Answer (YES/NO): NO